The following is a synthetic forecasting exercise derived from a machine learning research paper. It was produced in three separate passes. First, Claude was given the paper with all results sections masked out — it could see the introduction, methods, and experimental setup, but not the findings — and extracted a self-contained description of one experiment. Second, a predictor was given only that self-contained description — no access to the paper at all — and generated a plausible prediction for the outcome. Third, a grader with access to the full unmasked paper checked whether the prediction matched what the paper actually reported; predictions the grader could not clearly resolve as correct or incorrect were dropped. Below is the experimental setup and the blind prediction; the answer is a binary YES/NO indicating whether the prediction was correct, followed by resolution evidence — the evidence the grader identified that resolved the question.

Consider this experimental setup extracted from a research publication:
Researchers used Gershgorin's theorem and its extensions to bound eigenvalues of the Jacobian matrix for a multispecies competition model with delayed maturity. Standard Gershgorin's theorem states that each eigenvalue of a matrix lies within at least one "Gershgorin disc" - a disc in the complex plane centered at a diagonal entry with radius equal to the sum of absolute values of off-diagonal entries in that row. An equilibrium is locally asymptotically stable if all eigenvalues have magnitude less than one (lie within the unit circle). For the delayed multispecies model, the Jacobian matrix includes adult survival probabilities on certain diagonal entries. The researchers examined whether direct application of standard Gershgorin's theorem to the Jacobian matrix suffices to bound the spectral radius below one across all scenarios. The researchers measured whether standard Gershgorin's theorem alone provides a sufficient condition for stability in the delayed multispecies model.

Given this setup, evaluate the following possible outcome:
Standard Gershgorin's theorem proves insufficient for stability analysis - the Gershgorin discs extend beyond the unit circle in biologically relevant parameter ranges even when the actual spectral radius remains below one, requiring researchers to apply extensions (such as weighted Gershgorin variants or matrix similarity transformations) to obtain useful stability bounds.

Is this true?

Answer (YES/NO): YES